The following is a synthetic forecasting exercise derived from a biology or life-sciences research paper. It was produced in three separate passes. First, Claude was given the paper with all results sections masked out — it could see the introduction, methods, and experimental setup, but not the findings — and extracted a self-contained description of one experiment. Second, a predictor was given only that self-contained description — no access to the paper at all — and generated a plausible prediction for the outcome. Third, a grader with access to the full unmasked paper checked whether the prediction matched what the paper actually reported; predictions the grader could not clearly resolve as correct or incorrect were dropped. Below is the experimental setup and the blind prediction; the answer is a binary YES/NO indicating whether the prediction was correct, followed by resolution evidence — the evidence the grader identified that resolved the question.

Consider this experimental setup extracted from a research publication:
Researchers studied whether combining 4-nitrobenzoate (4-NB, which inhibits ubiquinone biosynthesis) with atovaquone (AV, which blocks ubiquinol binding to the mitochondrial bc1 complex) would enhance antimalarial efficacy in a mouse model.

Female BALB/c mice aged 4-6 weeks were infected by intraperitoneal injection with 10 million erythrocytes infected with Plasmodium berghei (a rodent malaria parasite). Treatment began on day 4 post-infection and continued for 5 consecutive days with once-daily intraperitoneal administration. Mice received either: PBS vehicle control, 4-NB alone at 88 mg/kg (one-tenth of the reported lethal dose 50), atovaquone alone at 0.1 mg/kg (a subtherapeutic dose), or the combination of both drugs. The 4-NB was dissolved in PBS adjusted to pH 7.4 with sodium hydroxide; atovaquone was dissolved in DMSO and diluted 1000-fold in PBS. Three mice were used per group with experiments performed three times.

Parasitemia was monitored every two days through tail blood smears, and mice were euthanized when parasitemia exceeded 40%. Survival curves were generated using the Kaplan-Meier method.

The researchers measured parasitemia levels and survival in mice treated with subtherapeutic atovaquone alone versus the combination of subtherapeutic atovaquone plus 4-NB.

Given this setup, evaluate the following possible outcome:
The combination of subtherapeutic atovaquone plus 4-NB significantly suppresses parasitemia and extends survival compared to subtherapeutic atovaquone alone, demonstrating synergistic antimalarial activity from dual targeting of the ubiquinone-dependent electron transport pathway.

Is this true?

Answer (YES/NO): YES